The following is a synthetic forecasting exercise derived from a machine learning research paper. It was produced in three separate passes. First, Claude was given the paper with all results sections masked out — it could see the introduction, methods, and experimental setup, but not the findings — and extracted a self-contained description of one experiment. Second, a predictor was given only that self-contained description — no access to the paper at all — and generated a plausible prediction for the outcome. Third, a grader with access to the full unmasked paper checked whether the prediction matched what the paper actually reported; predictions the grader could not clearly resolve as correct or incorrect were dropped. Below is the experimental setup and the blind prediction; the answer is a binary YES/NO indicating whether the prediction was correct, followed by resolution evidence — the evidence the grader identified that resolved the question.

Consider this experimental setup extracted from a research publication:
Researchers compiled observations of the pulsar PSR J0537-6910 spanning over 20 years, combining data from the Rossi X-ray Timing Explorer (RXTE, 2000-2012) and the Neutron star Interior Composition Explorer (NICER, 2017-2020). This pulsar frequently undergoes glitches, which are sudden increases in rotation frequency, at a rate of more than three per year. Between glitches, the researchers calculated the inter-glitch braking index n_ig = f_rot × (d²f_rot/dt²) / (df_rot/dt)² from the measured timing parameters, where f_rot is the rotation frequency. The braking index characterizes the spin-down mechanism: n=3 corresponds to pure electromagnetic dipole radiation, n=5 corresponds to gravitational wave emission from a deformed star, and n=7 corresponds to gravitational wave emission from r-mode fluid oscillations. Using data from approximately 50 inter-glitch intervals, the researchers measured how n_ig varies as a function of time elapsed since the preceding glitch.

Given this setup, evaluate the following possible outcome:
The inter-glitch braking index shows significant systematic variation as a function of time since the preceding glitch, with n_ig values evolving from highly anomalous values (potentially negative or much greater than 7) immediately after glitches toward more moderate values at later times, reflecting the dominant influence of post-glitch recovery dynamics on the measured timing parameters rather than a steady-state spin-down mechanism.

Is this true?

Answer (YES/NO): NO